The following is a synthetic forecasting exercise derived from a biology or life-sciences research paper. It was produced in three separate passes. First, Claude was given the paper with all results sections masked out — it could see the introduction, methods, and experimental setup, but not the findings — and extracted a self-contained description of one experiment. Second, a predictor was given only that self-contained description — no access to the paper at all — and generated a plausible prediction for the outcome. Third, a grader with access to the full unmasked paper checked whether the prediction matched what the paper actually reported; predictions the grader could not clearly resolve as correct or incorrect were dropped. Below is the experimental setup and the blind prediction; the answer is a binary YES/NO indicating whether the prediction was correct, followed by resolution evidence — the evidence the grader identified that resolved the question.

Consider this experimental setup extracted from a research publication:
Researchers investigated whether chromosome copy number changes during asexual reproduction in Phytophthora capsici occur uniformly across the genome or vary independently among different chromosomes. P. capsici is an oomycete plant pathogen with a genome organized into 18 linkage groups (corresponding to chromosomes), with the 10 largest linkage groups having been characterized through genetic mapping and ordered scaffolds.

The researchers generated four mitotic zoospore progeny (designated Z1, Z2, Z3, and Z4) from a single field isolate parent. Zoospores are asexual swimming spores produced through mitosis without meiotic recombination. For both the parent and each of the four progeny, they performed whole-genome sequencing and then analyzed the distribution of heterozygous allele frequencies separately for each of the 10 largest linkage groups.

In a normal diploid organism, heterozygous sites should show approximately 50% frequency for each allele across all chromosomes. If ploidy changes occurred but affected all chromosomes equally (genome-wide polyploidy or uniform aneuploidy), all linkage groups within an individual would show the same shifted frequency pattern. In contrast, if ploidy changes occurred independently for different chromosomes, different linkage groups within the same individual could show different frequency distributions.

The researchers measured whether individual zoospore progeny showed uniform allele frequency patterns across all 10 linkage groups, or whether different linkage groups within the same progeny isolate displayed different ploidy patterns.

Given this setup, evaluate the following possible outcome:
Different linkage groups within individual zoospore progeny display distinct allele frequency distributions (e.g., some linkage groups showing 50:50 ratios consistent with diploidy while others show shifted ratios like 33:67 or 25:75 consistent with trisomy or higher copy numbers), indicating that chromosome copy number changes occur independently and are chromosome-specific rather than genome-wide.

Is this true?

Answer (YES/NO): YES